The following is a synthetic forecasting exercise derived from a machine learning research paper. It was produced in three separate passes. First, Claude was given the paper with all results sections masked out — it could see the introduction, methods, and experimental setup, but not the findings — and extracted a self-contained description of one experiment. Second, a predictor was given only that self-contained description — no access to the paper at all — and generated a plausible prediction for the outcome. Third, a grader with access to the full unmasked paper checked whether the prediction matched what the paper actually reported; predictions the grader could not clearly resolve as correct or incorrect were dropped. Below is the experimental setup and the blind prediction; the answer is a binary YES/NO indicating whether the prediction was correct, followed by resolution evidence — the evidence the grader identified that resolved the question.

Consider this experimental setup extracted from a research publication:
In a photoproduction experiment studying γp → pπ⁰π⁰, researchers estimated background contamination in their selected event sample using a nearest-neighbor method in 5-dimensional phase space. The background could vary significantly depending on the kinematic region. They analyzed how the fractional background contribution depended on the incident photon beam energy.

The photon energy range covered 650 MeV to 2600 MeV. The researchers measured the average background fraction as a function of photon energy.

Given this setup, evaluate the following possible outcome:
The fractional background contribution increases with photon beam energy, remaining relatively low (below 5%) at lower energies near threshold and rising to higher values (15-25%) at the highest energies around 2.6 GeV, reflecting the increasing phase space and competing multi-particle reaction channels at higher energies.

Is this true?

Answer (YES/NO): NO